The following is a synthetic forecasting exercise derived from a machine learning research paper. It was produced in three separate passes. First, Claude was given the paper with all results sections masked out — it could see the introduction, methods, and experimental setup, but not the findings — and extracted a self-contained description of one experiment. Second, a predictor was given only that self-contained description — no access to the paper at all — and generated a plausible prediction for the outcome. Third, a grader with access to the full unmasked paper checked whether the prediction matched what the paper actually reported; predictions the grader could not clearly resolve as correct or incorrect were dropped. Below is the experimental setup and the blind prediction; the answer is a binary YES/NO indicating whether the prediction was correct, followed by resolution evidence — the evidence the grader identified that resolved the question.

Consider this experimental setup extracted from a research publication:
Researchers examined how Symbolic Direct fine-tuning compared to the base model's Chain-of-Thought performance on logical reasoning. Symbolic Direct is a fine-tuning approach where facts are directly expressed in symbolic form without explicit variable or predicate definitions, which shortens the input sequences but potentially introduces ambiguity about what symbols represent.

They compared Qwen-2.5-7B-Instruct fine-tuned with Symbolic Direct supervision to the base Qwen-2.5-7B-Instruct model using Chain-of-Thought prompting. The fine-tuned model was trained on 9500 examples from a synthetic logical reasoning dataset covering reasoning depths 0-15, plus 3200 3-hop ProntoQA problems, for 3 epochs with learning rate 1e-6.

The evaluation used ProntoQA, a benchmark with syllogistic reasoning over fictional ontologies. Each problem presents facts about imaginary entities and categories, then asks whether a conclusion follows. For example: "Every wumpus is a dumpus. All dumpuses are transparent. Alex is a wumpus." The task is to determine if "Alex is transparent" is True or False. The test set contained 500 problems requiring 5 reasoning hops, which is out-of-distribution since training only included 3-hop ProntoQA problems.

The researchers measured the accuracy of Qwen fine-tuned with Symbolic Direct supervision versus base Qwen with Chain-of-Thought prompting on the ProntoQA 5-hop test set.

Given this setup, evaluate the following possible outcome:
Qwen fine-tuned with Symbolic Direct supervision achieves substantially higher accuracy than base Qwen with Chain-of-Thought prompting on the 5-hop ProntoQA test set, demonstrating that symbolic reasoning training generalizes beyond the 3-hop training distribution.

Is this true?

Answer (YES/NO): NO